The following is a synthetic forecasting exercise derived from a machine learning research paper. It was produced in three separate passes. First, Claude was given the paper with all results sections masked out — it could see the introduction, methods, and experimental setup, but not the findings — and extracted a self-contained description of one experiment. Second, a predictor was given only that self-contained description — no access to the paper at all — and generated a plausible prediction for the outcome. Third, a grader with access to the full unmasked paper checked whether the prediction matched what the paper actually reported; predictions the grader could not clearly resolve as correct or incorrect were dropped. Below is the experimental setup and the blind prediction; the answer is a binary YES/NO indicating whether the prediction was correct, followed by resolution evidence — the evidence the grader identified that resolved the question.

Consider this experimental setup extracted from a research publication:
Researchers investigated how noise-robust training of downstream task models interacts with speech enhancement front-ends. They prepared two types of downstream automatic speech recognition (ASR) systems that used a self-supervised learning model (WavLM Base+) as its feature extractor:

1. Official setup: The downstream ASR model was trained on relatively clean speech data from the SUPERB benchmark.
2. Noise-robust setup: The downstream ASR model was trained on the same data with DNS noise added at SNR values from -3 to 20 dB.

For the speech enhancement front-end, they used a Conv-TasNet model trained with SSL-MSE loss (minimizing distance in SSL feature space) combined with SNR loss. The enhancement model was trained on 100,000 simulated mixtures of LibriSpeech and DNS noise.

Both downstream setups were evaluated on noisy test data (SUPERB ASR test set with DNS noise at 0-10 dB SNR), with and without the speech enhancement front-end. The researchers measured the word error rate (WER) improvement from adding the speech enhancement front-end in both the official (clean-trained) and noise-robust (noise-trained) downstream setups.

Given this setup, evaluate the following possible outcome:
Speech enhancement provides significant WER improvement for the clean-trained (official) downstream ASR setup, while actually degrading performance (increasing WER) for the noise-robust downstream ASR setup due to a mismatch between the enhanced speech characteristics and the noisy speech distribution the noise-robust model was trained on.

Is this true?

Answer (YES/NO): NO